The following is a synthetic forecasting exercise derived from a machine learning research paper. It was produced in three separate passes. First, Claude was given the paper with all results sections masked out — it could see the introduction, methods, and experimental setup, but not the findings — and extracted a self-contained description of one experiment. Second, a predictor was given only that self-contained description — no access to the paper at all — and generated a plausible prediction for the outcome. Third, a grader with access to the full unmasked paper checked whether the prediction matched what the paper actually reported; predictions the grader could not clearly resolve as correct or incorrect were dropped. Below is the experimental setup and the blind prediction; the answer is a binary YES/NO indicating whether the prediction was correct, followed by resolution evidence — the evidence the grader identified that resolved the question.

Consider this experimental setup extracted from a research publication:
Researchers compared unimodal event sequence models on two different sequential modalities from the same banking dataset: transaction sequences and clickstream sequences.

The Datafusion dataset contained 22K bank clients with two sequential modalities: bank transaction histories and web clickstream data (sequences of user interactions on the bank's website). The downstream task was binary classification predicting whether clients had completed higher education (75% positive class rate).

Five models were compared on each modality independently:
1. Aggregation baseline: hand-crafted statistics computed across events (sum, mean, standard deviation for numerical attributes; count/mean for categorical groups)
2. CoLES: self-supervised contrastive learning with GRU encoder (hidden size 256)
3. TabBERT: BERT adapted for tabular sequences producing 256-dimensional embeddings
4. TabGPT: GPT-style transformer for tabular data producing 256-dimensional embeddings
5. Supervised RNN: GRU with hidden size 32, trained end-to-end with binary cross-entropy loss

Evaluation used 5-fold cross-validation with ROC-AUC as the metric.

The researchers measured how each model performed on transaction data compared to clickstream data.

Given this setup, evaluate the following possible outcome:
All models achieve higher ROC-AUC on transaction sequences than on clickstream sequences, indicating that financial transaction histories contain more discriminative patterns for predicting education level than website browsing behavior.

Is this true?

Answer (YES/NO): YES